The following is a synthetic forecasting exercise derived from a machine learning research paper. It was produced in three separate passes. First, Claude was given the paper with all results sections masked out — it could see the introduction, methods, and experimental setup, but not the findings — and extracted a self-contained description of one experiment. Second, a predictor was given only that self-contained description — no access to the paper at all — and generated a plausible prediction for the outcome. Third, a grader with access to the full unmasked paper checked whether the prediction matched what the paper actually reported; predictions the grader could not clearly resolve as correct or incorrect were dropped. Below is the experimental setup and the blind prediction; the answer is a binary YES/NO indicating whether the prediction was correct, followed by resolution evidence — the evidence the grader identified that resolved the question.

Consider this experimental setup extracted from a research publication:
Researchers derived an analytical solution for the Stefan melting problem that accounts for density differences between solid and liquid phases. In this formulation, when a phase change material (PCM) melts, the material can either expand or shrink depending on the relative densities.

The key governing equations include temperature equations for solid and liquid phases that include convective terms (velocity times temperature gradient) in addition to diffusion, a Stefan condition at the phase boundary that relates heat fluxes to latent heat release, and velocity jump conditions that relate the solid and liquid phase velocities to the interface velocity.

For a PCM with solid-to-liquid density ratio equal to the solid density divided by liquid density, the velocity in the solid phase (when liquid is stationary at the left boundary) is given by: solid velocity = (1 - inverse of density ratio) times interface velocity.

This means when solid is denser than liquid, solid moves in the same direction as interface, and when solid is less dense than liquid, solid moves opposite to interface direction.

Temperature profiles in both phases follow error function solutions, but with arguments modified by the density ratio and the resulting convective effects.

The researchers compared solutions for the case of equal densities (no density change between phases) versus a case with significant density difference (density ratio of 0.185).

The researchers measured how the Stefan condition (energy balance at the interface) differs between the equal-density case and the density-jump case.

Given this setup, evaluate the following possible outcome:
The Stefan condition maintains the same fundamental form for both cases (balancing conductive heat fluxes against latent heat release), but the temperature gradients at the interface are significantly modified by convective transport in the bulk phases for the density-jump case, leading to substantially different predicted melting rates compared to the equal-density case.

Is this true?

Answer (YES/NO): NO